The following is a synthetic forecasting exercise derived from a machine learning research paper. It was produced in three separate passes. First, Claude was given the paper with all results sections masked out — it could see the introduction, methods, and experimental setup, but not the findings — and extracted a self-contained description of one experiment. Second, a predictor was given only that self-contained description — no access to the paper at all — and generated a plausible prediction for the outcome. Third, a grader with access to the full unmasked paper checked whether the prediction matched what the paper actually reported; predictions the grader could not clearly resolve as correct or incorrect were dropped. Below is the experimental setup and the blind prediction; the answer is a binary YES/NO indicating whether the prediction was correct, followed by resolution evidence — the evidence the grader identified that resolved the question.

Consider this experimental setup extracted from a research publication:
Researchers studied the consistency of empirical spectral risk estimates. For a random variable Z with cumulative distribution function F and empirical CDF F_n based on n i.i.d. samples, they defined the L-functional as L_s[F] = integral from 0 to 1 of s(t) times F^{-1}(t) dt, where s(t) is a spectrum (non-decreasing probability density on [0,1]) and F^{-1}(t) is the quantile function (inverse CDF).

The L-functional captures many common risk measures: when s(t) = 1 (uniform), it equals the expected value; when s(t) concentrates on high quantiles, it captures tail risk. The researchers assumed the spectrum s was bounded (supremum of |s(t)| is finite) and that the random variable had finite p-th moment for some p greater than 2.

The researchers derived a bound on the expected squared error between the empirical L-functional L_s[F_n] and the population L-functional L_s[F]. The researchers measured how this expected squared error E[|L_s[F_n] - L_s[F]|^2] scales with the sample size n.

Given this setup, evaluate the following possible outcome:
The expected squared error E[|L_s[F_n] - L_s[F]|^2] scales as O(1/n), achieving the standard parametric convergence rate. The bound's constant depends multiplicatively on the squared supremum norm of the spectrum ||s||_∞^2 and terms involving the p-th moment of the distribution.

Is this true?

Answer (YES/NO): YES